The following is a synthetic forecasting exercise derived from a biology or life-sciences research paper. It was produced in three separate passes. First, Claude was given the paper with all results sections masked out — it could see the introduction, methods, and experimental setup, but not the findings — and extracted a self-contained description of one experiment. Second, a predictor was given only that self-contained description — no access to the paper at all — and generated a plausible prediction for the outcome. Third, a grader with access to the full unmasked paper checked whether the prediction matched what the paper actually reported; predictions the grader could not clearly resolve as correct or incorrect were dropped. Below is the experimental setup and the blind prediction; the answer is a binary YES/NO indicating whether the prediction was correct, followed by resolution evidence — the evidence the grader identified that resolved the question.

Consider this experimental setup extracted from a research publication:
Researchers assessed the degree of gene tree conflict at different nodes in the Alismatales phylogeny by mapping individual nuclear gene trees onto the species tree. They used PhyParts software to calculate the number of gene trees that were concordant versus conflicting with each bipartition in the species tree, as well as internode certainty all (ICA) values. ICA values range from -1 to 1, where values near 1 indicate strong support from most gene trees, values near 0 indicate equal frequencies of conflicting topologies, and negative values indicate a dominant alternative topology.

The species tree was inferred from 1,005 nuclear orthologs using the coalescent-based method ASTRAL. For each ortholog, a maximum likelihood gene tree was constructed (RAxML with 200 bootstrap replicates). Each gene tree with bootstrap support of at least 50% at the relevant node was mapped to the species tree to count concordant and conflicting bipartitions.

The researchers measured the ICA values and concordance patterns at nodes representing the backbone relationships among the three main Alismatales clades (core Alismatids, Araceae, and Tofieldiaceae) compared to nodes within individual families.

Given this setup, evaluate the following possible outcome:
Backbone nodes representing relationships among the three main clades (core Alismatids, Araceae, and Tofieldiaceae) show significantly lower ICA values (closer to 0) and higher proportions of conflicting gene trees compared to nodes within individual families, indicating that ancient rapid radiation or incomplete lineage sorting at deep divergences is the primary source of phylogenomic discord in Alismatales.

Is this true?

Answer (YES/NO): YES